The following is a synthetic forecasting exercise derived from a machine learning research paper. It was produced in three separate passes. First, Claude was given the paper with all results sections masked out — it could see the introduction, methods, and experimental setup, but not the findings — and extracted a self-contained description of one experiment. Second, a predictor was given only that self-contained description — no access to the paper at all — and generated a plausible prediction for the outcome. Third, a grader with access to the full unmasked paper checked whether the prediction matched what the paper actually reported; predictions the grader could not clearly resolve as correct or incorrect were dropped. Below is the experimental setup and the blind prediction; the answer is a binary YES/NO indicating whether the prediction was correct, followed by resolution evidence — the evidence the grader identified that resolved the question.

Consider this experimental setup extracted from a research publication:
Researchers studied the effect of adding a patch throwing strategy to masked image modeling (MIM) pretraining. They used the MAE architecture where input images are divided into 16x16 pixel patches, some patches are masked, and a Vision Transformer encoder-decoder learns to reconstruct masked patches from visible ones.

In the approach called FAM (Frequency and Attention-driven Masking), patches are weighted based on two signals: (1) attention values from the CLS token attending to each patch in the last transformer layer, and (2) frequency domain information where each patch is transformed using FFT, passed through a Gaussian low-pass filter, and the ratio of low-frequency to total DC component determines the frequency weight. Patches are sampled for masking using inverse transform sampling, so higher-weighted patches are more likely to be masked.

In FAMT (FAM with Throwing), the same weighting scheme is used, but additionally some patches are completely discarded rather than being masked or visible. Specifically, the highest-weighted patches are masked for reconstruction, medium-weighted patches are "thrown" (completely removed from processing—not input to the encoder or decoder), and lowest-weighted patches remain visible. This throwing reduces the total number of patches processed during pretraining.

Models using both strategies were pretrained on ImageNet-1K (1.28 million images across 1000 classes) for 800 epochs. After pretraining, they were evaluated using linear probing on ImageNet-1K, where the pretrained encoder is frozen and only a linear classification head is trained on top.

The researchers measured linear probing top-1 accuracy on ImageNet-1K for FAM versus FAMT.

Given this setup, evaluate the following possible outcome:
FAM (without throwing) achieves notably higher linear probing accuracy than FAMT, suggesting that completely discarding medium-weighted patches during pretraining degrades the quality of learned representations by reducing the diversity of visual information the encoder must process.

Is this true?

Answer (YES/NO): YES